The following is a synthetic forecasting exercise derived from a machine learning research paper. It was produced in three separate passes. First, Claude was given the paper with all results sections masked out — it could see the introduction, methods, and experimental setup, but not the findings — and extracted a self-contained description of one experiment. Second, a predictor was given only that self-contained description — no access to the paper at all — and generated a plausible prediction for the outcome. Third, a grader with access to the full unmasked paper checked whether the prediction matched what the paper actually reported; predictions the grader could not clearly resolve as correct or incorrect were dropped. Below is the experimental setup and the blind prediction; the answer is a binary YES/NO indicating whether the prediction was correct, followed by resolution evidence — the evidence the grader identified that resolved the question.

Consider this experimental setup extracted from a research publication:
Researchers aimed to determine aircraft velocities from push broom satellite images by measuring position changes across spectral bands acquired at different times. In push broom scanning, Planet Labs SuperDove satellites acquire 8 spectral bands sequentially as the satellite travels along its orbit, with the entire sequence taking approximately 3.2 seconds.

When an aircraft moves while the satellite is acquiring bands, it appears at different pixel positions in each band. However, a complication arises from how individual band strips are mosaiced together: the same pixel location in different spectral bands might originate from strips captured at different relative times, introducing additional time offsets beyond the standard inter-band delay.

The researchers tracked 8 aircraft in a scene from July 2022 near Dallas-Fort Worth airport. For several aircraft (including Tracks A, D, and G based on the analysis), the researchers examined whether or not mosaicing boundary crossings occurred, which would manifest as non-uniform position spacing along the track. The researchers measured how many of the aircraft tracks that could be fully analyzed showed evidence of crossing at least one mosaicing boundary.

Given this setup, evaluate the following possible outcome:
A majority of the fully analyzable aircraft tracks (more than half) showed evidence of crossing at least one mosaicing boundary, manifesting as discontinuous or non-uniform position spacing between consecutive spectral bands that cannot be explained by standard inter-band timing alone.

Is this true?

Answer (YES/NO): YES